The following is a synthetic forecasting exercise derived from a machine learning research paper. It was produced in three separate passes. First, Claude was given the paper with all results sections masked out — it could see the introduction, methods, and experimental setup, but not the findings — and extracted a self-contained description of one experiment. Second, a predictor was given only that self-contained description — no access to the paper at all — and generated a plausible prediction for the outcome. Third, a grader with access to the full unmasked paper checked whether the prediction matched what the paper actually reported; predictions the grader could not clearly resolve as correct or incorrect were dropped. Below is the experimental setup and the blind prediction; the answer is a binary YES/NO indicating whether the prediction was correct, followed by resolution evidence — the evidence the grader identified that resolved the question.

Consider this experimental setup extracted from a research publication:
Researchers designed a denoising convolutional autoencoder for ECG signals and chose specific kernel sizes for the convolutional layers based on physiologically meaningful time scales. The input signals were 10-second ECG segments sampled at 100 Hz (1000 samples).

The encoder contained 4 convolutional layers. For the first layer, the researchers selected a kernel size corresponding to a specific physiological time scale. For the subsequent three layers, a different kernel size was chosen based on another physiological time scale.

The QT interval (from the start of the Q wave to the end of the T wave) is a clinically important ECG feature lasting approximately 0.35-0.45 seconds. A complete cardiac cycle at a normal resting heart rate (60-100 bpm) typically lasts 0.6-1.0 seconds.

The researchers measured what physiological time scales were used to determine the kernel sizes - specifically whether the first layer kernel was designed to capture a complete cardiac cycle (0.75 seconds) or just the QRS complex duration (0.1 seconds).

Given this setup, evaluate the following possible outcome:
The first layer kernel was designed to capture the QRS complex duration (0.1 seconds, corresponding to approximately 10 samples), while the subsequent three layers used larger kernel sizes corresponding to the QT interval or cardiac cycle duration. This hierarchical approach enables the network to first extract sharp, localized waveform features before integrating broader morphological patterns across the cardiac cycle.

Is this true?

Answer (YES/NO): NO